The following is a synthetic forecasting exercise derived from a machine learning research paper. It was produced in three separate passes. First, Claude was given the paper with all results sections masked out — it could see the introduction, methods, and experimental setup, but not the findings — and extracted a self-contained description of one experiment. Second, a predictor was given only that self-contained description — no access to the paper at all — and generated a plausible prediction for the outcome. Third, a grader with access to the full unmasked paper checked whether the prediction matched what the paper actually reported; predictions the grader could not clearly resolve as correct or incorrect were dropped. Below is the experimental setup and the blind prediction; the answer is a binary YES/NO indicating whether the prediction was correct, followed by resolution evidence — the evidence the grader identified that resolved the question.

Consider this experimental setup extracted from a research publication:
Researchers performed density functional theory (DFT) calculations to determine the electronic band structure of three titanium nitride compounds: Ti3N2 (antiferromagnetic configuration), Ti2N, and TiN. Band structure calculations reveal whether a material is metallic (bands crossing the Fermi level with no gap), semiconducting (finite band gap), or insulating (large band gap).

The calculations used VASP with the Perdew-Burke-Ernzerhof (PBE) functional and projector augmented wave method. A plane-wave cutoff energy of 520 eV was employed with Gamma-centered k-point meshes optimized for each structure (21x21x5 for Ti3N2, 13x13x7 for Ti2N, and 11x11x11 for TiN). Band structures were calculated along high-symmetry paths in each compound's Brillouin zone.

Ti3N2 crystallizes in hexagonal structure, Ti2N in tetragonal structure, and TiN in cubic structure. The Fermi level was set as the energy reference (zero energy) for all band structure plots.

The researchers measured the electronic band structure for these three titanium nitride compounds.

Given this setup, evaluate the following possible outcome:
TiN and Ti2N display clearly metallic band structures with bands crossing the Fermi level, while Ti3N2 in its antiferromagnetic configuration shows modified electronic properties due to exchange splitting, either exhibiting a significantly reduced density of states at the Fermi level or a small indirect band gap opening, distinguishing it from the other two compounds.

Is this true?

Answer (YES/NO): NO